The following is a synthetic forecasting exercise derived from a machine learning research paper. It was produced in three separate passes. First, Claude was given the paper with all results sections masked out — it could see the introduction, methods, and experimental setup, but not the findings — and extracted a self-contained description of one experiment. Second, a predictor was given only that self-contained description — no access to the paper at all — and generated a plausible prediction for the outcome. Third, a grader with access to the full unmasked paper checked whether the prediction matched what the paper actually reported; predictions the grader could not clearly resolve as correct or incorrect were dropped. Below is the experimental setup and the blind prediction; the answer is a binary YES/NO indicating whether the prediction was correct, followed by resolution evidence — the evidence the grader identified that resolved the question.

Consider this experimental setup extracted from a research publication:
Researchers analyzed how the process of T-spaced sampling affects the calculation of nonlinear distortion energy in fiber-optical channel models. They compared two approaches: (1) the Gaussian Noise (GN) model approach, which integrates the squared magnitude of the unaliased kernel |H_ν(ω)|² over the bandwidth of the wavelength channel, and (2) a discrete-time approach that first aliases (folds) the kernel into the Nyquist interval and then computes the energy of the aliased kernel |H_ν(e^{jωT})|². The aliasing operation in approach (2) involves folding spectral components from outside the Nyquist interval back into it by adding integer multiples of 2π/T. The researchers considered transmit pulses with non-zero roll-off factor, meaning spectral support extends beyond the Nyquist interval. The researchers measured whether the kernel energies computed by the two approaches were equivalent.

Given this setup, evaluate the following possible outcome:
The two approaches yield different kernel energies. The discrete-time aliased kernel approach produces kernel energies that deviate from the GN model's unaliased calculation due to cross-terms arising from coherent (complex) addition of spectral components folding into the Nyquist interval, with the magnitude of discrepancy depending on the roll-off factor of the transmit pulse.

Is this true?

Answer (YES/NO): YES